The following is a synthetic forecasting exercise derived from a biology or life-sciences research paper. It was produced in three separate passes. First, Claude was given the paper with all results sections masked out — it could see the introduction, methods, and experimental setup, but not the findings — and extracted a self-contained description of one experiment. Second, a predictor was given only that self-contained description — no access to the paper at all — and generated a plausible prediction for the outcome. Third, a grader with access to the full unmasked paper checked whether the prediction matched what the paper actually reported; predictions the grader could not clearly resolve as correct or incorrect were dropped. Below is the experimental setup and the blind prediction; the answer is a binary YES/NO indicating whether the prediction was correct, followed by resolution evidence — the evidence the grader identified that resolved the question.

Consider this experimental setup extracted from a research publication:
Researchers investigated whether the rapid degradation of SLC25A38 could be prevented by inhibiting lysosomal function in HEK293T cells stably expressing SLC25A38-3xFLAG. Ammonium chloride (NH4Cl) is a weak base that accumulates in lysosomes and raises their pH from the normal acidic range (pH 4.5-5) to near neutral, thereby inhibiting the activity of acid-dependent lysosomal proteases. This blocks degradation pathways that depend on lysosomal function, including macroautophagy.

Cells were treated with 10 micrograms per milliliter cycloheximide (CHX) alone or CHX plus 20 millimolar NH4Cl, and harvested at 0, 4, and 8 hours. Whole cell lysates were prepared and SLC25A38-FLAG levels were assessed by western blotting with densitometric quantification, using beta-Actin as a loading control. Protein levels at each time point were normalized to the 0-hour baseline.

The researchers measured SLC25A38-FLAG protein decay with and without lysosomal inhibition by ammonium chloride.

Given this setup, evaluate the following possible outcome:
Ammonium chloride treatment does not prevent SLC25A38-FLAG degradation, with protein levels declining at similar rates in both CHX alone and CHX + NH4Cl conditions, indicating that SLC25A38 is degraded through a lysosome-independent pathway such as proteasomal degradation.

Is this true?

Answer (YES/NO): NO